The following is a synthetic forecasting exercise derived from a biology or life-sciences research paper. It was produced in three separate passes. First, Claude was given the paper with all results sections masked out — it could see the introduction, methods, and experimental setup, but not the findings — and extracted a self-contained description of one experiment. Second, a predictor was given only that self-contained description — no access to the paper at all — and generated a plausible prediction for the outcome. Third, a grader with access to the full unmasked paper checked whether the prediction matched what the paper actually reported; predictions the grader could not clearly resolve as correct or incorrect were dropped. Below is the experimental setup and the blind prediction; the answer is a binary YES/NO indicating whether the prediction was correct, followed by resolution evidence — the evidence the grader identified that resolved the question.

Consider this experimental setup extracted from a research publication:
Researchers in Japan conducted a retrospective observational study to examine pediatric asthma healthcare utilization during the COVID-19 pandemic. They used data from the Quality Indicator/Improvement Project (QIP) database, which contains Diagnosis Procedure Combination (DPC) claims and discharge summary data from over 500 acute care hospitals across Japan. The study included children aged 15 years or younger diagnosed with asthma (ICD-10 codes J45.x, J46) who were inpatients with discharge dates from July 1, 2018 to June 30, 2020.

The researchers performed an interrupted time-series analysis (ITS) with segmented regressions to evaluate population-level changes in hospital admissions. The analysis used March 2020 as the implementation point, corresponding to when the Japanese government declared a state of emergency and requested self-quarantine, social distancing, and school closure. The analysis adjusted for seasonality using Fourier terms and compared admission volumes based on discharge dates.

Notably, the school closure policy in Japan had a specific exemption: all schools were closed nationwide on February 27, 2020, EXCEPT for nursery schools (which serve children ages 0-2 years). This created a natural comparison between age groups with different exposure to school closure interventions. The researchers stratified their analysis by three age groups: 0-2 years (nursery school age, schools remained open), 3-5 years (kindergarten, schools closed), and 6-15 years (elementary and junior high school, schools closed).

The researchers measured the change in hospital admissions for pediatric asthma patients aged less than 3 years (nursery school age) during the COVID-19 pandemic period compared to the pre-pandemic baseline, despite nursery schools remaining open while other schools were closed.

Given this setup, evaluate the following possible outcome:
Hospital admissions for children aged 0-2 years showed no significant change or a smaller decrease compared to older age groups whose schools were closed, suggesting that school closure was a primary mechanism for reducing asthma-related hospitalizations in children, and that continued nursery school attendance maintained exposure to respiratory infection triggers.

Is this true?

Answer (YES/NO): NO